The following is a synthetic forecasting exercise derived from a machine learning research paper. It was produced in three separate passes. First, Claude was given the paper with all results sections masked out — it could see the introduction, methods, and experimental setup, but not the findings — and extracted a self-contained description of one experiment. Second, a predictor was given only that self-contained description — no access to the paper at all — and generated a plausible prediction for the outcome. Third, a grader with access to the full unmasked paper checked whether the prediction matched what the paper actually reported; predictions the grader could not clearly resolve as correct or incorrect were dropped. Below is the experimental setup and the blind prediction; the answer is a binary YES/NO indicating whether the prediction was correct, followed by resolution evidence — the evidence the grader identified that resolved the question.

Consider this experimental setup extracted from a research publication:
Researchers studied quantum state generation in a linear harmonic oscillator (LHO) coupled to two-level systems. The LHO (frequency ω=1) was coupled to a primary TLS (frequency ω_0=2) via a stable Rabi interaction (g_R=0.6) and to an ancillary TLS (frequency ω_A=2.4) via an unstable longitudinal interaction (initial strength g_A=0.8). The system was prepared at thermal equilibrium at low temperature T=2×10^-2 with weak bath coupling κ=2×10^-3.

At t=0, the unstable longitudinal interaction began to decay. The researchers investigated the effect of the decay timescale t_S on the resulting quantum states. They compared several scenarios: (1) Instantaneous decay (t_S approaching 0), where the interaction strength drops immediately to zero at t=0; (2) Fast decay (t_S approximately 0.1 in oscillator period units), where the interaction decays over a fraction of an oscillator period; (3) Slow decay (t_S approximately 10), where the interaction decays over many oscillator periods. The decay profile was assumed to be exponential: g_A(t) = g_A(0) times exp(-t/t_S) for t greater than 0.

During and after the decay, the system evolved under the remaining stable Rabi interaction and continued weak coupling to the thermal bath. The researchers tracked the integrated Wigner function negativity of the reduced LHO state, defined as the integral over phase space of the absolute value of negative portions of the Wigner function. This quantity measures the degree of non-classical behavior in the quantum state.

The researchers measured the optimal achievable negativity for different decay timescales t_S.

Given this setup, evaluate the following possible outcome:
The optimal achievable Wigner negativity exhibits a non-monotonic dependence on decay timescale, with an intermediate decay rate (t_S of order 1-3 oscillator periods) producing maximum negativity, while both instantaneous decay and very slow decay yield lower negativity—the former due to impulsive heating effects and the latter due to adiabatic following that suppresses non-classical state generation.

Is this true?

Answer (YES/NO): NO